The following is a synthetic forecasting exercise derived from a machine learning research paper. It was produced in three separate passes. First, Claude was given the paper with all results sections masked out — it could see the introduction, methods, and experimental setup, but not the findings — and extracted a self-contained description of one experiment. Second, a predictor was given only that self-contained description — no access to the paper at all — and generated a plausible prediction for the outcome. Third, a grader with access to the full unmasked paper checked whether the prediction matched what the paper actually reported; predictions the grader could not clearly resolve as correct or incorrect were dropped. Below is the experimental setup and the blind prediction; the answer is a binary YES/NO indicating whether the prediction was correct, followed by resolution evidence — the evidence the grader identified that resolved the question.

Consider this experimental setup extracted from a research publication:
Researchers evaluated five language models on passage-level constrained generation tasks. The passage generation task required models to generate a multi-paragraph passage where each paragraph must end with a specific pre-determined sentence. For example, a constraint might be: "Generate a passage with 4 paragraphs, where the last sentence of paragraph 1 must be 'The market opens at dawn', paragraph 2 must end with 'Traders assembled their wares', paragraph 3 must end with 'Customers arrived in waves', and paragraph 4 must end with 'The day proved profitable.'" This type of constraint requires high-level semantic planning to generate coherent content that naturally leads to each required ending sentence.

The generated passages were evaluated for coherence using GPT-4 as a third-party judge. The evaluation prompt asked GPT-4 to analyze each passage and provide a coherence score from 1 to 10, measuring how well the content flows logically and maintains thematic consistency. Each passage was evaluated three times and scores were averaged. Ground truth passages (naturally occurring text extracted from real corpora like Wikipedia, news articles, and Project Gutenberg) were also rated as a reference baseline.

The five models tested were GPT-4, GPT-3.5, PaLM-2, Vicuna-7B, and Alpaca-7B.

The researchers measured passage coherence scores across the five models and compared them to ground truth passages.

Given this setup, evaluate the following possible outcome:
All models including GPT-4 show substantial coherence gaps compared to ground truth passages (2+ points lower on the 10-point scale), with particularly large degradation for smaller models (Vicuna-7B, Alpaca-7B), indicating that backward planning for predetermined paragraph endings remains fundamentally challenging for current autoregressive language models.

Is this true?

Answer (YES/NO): NO